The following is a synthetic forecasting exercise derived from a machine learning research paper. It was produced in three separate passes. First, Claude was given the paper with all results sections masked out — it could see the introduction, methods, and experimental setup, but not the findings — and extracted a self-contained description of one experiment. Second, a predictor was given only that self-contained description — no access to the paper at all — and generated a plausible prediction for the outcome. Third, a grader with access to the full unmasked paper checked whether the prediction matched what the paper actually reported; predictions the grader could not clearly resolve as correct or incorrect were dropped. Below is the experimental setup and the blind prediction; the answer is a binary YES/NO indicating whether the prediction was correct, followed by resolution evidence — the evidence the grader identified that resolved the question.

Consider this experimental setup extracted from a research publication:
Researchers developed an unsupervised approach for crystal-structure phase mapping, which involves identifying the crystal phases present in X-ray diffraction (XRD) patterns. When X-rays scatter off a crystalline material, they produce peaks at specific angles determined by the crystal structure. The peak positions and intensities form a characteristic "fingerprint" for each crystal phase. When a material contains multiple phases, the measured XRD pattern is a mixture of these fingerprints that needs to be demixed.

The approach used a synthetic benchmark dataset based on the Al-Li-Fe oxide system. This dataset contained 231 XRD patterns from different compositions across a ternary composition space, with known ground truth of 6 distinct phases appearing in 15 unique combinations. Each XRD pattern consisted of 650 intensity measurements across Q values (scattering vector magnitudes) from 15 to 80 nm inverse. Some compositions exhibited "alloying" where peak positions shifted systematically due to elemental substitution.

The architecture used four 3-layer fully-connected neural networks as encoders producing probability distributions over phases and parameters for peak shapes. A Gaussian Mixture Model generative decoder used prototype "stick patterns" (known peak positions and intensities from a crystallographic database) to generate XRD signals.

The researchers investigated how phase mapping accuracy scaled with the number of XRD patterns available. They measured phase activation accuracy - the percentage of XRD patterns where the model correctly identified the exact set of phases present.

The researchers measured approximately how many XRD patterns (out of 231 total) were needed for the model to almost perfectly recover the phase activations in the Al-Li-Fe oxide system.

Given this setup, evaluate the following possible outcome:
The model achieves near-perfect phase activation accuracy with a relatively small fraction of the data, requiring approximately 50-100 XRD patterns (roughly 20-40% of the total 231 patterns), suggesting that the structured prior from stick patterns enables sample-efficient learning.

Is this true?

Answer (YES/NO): NO